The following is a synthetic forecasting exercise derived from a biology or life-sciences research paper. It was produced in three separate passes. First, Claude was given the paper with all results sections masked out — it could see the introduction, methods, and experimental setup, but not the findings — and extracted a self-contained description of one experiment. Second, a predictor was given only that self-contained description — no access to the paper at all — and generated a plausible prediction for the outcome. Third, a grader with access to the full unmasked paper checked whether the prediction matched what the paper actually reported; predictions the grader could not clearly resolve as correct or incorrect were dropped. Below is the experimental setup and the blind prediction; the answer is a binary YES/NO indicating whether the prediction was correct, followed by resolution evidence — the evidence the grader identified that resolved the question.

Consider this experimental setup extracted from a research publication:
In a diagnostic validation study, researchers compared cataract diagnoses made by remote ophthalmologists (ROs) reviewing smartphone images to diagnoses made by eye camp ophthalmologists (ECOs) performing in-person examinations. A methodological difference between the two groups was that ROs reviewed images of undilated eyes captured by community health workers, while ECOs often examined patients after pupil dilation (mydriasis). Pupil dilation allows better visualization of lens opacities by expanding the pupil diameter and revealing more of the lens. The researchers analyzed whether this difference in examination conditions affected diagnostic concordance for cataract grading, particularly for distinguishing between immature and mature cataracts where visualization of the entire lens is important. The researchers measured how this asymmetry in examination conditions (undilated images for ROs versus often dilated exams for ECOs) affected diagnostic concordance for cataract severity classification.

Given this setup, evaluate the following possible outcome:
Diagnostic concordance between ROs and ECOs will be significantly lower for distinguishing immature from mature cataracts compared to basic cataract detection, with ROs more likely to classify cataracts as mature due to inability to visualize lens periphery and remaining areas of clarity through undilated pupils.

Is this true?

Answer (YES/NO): NO